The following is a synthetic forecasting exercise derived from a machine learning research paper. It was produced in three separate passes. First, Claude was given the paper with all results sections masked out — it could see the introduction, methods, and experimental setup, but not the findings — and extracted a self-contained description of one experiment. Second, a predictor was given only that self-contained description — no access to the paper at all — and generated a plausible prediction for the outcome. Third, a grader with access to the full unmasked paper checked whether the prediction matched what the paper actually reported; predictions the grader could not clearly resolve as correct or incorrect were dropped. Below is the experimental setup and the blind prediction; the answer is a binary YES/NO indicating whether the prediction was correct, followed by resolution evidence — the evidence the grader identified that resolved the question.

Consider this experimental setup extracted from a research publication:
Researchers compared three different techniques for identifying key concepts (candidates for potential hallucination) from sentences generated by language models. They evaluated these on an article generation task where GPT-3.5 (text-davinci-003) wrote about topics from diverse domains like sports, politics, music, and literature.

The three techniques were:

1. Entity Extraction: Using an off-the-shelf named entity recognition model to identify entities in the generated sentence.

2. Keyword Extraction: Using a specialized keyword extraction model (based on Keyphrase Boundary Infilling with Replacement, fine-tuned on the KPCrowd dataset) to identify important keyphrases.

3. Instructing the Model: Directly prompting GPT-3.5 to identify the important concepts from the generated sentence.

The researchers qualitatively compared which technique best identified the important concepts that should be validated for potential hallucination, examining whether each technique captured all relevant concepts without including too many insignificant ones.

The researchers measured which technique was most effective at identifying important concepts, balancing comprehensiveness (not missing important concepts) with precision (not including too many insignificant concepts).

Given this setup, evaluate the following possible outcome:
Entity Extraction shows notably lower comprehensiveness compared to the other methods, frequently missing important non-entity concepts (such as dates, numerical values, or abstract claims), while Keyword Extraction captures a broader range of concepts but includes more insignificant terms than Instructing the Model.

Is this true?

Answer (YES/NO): NO